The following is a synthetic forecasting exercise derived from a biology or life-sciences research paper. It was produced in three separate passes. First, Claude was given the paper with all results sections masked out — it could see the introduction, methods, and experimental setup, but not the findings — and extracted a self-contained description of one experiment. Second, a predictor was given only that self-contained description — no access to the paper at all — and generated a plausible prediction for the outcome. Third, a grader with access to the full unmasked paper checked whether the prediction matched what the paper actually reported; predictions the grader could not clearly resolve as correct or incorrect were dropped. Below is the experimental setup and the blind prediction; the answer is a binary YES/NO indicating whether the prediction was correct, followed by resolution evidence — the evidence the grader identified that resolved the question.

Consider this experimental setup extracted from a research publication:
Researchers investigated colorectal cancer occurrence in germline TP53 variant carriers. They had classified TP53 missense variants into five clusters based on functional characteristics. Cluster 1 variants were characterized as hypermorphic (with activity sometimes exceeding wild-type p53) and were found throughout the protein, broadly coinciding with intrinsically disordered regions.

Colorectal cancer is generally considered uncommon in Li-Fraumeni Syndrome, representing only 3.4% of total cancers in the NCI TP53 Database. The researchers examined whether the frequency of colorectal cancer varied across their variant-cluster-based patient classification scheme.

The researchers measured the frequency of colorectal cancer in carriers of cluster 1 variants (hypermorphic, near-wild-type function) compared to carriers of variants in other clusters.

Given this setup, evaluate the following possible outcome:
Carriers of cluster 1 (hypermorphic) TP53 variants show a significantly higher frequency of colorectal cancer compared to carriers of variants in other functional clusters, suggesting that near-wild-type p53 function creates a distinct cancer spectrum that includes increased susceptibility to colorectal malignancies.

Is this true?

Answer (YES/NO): YES